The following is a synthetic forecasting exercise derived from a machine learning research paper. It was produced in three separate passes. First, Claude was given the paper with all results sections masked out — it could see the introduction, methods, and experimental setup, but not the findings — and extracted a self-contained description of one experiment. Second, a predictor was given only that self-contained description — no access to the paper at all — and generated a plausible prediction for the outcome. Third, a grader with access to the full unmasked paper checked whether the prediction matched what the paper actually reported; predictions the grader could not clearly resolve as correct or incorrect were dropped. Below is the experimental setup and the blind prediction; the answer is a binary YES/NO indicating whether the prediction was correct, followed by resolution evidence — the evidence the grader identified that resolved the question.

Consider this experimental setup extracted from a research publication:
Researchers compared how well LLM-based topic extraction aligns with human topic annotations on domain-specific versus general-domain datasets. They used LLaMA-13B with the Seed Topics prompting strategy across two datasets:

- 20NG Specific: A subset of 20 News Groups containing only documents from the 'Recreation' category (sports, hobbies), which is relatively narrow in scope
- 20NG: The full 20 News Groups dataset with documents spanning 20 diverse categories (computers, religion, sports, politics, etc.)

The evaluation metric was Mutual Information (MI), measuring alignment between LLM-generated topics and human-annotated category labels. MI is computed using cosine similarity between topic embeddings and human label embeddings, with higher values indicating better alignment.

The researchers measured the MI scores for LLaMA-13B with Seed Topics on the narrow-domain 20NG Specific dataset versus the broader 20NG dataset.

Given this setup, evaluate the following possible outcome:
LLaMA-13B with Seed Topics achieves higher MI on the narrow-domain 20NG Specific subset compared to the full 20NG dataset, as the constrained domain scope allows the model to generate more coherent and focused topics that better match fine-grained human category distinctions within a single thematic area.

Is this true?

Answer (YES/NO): YES